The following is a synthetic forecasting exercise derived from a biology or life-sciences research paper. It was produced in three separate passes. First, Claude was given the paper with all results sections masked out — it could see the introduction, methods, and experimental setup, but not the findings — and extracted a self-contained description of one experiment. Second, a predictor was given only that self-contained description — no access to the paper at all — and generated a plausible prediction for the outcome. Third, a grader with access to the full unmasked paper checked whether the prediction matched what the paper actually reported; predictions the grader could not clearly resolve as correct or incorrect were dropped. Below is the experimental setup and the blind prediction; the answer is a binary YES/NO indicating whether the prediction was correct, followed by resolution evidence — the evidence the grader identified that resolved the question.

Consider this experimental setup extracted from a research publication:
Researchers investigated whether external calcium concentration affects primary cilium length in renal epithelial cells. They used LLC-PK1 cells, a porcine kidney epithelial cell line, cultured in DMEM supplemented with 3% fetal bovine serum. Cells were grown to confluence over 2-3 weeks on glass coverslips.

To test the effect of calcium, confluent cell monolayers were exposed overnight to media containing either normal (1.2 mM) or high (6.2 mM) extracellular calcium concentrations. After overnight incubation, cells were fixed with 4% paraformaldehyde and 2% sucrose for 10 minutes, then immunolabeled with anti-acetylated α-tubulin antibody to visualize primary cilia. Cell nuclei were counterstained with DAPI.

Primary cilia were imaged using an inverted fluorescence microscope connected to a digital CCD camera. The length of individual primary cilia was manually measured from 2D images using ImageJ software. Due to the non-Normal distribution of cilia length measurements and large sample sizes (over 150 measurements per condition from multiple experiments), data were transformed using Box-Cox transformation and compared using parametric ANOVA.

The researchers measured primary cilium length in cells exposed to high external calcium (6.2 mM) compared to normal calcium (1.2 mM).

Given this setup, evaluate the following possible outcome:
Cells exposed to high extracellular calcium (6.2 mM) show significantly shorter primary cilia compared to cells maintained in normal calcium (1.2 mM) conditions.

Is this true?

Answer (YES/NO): YES